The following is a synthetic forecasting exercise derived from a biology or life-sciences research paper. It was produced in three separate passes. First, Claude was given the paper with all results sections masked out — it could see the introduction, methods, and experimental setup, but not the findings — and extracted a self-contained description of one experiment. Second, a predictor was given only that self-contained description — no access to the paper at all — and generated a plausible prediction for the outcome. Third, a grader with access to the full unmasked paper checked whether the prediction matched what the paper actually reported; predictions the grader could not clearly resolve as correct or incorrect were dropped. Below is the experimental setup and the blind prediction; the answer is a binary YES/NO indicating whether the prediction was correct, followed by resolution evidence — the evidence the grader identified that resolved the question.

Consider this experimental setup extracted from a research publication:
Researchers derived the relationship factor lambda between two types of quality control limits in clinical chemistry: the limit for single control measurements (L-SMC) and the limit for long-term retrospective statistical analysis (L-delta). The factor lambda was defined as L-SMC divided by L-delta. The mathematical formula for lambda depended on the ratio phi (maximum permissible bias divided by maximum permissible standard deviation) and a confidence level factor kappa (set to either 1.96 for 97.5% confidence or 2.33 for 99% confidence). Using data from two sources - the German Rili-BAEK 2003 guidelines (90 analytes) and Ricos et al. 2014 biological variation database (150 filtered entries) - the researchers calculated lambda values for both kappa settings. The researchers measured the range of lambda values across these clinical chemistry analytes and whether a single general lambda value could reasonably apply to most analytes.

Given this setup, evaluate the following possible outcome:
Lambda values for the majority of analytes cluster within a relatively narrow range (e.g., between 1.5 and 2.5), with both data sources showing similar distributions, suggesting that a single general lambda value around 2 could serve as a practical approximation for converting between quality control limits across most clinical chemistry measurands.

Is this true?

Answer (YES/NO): YES